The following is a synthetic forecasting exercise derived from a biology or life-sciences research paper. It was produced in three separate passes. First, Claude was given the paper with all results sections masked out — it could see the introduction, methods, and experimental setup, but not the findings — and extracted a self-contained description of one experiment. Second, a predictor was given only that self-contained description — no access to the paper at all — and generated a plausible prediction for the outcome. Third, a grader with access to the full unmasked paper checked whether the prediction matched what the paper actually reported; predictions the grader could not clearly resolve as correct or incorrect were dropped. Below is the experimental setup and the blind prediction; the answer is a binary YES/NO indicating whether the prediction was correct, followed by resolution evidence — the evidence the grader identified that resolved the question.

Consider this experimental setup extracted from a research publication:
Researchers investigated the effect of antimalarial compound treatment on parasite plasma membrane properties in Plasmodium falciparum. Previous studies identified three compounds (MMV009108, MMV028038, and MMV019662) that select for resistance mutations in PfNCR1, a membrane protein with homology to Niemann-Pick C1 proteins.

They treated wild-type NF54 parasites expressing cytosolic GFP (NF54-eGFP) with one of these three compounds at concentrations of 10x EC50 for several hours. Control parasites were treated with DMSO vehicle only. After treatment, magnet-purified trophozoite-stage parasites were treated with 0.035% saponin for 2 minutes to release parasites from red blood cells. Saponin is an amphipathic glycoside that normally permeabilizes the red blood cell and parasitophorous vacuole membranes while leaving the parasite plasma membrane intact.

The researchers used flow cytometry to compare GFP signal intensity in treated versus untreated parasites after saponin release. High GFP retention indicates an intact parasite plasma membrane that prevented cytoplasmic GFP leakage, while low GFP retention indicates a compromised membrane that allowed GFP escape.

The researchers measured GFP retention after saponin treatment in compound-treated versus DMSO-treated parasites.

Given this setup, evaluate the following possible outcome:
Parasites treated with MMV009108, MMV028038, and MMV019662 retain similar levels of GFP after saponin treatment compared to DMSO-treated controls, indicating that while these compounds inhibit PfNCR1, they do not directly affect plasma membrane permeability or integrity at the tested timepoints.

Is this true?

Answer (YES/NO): NO